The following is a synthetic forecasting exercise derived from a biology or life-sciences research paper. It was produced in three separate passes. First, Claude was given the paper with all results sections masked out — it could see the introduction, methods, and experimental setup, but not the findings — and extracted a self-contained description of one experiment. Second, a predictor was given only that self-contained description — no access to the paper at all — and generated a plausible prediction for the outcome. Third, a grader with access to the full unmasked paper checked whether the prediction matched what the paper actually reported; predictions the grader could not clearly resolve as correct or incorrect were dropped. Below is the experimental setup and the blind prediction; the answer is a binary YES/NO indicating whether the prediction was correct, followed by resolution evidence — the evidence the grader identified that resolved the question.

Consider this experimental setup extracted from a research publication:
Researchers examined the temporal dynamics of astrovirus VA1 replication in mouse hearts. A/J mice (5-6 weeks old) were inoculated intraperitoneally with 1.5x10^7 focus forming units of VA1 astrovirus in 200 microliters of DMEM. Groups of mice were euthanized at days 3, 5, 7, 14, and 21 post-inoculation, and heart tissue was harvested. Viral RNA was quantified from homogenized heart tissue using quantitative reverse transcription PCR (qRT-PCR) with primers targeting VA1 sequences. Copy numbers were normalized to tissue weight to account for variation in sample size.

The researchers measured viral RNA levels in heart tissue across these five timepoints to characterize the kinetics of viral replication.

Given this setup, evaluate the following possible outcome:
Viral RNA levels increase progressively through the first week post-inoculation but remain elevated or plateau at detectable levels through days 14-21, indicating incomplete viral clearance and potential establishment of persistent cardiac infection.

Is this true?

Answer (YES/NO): NO